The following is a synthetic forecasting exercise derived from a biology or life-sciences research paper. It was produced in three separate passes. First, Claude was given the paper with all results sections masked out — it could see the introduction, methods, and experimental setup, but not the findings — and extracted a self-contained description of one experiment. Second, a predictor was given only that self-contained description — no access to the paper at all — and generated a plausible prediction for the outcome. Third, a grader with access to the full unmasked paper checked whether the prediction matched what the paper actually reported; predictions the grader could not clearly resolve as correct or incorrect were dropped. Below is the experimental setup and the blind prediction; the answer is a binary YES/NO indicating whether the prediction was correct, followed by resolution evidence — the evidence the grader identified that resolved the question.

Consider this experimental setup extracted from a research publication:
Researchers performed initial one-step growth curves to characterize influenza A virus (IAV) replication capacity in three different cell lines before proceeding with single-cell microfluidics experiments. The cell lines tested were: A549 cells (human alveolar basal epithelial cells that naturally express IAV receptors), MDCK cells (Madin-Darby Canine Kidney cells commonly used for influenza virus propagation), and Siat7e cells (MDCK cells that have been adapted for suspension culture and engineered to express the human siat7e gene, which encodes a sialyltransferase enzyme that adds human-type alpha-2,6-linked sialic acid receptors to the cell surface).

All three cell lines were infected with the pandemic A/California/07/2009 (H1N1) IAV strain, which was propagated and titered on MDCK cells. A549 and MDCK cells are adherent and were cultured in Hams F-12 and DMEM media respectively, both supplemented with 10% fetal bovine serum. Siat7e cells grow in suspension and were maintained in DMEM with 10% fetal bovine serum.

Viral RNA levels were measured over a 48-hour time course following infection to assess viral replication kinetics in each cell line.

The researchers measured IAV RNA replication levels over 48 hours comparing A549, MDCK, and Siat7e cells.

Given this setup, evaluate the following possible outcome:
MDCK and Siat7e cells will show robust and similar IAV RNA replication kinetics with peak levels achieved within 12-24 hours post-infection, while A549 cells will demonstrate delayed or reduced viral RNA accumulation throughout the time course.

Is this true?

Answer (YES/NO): NO